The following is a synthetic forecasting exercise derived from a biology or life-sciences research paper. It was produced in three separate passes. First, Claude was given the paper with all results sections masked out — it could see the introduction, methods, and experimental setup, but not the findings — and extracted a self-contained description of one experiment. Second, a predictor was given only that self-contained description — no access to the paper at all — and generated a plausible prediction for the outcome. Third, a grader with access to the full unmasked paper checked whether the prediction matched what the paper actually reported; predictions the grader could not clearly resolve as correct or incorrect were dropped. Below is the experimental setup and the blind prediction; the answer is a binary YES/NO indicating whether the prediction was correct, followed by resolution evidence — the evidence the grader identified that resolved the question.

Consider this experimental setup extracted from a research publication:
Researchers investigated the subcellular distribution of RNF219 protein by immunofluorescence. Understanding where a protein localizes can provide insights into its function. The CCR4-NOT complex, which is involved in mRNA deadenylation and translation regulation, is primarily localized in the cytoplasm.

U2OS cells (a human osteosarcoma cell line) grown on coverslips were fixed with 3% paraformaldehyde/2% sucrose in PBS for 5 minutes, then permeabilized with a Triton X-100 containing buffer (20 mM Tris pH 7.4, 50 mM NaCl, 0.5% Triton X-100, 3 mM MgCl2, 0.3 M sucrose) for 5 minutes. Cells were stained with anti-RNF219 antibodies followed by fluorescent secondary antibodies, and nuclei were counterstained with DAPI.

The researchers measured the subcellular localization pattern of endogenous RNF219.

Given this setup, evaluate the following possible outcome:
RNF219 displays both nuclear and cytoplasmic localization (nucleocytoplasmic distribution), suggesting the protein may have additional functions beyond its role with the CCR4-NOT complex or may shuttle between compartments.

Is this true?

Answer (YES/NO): YES